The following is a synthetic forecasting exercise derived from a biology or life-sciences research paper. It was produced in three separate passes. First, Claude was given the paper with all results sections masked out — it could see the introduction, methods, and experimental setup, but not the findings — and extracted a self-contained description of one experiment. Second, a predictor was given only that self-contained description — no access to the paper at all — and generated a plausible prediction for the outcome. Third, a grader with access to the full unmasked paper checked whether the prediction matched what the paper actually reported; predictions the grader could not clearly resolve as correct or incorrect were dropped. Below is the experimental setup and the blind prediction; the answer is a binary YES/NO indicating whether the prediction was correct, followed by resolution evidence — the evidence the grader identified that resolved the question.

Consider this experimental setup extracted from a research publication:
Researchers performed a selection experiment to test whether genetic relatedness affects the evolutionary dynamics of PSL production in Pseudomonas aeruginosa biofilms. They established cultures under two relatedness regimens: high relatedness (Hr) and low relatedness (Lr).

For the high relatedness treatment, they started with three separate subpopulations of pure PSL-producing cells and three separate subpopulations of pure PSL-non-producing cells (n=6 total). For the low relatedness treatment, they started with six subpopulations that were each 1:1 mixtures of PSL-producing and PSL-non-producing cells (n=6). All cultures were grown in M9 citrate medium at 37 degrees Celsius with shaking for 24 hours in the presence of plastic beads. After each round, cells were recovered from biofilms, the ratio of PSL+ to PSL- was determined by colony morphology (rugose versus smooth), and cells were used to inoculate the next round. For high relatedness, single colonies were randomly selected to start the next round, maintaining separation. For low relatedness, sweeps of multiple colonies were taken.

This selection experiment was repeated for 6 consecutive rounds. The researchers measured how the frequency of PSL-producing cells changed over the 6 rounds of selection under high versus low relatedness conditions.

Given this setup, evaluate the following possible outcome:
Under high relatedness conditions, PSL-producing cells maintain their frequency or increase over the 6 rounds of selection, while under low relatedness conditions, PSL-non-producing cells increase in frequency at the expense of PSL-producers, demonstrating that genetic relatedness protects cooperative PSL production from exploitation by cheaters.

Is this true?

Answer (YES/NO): NO